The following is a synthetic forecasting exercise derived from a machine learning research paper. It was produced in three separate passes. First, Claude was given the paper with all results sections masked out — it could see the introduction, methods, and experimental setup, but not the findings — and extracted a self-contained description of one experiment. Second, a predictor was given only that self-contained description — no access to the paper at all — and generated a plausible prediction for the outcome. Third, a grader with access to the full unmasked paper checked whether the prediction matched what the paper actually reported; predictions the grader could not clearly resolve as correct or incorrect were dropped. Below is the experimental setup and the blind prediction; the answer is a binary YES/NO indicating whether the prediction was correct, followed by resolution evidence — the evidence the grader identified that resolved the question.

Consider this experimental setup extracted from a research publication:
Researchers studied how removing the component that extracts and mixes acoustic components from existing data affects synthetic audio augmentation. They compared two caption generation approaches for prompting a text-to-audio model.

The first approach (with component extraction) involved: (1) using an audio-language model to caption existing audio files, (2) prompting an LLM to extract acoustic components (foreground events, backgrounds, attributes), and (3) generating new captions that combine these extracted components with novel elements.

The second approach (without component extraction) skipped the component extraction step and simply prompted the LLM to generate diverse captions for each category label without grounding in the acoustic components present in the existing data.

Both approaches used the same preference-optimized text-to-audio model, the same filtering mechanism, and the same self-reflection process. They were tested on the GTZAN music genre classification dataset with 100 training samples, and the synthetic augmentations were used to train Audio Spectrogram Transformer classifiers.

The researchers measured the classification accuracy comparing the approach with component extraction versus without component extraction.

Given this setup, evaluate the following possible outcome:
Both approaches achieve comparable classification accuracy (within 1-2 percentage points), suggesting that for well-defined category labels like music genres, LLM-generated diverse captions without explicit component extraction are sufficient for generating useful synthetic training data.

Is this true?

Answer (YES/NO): NO